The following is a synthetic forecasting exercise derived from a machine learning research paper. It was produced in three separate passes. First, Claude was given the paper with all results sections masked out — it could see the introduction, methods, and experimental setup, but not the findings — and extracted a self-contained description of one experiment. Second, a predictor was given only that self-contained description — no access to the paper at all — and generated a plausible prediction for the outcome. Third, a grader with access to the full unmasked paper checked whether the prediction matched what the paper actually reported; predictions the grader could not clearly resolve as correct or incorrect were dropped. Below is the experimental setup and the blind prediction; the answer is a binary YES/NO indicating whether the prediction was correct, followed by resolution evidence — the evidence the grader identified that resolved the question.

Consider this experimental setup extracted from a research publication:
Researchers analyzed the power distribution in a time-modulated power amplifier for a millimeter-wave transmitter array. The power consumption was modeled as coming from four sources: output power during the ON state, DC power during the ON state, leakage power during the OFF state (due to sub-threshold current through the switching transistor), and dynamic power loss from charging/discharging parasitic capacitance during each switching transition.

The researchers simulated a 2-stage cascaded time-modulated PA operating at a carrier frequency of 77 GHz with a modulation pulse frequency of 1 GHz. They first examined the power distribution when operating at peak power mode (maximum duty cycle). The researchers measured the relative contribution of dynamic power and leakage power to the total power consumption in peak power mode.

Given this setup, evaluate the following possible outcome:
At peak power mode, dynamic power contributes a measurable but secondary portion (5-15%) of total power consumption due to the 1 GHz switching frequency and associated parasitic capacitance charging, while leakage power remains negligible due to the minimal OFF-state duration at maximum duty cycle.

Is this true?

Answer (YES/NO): YES